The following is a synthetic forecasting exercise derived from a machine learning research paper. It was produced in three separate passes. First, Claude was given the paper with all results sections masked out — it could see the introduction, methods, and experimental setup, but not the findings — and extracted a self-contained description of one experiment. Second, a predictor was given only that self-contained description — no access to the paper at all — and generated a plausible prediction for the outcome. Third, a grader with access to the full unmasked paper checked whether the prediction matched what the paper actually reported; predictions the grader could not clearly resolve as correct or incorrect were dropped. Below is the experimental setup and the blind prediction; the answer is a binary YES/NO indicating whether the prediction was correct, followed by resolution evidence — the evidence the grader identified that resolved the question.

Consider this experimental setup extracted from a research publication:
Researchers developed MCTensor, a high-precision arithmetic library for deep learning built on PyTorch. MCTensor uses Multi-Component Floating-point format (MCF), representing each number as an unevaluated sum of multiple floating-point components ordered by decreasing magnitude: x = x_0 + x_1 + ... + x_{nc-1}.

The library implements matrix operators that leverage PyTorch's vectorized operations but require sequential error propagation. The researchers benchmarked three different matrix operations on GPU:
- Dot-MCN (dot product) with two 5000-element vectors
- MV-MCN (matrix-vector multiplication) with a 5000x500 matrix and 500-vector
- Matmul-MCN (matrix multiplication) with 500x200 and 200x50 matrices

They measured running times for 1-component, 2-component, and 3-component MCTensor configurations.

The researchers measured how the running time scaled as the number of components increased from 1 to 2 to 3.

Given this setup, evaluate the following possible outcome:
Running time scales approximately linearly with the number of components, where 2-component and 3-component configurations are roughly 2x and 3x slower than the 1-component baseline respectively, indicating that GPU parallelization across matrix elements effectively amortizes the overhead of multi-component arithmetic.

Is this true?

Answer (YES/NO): NO